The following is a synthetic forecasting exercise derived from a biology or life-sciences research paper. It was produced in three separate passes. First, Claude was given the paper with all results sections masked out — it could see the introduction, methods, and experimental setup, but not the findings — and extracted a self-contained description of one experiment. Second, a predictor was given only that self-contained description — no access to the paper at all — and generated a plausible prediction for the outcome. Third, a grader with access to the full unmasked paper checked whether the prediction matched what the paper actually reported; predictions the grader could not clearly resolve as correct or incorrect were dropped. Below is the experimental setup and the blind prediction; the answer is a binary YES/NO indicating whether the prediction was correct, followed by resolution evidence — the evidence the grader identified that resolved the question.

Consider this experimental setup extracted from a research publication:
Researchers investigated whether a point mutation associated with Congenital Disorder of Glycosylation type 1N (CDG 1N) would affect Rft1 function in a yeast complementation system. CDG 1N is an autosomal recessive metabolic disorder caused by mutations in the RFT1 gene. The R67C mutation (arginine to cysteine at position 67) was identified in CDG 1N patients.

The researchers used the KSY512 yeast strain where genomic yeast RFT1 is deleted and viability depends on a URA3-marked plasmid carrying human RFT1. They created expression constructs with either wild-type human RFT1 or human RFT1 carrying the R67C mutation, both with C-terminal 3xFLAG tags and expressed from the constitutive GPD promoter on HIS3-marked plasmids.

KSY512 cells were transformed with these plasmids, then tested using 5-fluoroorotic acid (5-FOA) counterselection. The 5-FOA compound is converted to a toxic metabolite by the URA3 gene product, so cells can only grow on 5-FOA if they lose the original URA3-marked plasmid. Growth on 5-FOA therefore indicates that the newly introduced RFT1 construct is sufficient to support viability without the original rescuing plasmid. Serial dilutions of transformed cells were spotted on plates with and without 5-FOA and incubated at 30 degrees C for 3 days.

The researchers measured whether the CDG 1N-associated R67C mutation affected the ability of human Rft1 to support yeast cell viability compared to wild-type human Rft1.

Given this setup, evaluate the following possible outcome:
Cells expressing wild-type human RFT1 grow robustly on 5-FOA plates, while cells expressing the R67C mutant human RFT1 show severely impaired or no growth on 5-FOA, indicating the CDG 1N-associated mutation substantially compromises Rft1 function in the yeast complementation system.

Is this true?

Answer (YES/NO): NO